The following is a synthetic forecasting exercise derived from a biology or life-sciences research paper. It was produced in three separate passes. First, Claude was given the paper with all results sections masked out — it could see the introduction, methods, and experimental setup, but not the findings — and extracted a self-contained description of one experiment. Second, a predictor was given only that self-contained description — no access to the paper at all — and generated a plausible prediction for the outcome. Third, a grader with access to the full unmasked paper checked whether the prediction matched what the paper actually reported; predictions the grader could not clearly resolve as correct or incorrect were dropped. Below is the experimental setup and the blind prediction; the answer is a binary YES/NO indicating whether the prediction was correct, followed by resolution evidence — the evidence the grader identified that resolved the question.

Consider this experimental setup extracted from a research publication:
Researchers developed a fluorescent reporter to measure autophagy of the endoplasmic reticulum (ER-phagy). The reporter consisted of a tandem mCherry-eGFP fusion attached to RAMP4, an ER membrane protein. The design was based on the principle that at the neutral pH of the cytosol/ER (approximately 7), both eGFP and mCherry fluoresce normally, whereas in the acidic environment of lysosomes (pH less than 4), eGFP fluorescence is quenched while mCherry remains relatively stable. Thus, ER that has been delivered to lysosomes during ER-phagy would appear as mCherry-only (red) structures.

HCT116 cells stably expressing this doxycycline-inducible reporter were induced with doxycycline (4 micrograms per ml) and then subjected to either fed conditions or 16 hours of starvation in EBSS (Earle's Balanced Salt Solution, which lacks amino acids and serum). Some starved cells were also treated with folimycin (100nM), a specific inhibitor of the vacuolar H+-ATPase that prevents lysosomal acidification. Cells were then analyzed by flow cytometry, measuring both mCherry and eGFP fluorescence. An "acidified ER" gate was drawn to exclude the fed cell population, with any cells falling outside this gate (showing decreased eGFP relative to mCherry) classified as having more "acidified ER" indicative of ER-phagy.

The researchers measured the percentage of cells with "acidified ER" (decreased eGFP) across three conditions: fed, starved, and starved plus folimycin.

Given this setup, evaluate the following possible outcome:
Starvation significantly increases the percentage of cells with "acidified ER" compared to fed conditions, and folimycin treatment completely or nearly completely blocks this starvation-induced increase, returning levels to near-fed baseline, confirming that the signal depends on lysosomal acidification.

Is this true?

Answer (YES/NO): YES